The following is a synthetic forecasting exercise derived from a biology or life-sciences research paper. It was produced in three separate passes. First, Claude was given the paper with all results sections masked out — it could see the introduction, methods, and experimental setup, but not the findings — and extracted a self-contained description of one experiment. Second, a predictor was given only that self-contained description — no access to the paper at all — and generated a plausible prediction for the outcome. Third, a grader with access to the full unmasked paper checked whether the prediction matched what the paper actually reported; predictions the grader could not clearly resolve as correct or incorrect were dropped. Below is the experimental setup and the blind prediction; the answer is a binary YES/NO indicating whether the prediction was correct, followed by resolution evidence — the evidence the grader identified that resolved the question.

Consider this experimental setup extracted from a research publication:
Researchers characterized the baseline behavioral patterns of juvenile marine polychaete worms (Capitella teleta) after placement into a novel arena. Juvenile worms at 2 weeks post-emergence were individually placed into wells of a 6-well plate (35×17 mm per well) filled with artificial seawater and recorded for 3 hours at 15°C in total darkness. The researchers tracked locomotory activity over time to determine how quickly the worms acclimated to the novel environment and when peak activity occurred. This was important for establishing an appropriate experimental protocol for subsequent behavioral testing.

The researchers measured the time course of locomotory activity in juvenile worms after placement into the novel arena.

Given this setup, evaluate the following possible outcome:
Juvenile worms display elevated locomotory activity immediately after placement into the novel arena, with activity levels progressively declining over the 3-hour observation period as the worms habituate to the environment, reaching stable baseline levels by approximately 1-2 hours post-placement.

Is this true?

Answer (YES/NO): NO